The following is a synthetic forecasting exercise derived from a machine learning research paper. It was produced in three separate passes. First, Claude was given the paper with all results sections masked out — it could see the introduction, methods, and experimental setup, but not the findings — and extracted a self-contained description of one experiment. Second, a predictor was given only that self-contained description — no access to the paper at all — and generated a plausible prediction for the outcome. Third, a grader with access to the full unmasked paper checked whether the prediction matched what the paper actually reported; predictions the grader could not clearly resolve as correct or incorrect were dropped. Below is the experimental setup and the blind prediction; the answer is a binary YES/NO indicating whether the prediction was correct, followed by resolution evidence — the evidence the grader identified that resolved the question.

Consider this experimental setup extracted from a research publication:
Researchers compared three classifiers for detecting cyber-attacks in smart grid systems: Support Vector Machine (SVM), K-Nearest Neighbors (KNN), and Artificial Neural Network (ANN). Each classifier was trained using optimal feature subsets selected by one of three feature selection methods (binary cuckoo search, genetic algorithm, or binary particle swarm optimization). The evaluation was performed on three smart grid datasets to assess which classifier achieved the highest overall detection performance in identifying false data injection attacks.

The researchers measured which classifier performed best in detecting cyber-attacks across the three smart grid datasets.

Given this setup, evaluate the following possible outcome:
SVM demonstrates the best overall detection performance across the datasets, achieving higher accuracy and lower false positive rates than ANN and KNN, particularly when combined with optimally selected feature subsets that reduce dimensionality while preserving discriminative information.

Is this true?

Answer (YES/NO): YES